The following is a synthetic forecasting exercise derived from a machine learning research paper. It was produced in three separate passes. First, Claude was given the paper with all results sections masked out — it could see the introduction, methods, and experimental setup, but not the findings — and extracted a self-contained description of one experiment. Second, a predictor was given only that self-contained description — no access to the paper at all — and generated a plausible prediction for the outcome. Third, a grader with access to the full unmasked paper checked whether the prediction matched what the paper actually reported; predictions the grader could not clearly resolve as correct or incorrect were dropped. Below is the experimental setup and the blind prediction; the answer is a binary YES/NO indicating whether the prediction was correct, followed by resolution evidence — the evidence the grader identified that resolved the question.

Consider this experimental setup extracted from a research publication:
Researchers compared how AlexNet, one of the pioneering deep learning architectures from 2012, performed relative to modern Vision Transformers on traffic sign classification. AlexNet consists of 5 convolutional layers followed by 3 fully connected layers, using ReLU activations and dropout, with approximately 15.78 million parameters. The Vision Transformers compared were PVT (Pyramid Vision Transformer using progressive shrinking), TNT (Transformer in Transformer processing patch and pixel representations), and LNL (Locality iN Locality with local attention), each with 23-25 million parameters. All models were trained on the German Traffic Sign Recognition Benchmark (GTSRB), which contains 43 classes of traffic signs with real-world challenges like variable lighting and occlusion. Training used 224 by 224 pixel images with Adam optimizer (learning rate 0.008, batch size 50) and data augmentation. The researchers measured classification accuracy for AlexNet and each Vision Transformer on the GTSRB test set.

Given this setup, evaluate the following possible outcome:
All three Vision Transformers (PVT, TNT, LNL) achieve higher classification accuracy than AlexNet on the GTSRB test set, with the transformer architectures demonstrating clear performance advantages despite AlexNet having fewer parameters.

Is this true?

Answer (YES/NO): NO